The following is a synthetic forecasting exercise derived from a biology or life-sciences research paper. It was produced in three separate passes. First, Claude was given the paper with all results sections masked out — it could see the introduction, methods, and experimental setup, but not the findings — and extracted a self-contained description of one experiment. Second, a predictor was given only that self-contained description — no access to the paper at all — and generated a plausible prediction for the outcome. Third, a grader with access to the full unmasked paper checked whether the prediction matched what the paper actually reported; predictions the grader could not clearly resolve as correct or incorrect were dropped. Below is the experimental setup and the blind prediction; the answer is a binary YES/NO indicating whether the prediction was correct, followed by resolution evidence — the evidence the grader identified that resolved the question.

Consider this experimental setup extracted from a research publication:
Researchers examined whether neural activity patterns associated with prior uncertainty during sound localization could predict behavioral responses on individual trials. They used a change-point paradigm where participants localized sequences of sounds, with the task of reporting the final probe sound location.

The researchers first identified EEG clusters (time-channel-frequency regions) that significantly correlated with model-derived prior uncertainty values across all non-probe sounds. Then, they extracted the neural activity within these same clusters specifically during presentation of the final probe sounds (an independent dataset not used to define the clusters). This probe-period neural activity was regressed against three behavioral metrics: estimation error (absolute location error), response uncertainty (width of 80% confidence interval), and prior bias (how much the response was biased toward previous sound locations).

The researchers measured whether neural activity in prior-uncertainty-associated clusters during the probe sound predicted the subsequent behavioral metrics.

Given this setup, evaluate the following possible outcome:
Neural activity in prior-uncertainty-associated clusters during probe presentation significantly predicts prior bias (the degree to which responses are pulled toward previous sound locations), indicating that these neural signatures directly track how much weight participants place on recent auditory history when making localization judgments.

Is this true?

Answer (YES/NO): NO